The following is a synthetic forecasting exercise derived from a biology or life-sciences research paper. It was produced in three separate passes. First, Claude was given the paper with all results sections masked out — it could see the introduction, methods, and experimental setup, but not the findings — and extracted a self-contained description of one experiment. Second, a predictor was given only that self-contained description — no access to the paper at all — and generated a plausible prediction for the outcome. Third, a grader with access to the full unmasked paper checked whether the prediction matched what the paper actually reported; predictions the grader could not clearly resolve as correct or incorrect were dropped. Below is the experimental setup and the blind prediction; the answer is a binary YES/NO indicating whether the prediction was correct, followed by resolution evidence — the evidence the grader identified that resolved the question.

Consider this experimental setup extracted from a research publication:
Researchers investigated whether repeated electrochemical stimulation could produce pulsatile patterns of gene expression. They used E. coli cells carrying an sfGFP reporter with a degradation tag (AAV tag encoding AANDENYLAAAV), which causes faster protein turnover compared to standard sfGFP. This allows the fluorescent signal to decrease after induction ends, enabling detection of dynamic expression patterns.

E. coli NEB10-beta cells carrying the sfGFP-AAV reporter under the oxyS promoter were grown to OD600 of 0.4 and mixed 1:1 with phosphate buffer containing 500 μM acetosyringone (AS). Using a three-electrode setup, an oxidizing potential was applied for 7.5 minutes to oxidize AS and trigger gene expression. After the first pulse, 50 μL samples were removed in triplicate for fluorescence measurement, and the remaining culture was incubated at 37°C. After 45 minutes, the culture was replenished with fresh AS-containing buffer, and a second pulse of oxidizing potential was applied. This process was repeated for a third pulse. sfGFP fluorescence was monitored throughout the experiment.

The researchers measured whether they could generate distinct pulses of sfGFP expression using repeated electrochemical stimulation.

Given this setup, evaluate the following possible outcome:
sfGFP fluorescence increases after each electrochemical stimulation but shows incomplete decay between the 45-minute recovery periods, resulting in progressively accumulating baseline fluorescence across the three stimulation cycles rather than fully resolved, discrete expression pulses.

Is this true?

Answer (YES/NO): NO